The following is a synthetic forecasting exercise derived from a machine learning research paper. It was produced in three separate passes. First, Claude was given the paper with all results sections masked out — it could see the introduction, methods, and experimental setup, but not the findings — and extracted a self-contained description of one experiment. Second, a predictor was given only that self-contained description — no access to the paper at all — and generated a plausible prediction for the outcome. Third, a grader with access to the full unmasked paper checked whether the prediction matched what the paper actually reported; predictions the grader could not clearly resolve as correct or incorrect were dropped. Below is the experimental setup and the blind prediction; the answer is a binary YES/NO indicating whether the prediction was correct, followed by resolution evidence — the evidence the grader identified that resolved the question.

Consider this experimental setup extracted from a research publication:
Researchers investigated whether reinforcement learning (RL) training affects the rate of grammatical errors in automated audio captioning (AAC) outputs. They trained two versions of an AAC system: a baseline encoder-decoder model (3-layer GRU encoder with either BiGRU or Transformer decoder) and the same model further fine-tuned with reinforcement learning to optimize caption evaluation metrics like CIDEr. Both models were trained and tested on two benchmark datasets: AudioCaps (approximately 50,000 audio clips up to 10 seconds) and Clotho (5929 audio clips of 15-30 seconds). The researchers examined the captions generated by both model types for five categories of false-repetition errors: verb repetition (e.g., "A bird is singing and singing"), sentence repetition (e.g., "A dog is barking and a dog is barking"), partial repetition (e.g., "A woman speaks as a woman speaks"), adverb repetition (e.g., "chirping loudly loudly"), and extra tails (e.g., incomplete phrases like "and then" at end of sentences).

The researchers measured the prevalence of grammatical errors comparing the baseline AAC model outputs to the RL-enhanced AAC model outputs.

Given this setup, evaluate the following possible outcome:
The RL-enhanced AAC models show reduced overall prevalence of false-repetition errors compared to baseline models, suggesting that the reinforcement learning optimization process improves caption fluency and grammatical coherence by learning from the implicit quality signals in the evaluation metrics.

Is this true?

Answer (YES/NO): NO